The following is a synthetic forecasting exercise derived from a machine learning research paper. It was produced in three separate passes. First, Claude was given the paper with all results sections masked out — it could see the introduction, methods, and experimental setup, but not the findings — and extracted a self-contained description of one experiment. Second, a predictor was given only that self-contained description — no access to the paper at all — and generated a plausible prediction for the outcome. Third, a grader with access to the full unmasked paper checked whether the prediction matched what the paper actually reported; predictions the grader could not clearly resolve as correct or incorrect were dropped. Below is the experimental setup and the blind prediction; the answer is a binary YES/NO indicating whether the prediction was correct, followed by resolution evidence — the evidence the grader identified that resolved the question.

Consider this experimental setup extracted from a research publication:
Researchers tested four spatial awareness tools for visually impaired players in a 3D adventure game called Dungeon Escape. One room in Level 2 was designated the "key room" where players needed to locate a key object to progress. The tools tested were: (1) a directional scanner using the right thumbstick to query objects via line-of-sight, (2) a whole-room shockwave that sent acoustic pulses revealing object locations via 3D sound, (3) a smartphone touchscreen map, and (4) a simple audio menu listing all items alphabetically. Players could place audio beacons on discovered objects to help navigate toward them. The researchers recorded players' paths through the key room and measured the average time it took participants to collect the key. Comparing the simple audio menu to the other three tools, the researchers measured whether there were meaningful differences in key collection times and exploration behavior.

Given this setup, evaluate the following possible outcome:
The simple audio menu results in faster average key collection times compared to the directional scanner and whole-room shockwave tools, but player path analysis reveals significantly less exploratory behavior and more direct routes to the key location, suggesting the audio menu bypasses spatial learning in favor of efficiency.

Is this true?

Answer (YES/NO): YES